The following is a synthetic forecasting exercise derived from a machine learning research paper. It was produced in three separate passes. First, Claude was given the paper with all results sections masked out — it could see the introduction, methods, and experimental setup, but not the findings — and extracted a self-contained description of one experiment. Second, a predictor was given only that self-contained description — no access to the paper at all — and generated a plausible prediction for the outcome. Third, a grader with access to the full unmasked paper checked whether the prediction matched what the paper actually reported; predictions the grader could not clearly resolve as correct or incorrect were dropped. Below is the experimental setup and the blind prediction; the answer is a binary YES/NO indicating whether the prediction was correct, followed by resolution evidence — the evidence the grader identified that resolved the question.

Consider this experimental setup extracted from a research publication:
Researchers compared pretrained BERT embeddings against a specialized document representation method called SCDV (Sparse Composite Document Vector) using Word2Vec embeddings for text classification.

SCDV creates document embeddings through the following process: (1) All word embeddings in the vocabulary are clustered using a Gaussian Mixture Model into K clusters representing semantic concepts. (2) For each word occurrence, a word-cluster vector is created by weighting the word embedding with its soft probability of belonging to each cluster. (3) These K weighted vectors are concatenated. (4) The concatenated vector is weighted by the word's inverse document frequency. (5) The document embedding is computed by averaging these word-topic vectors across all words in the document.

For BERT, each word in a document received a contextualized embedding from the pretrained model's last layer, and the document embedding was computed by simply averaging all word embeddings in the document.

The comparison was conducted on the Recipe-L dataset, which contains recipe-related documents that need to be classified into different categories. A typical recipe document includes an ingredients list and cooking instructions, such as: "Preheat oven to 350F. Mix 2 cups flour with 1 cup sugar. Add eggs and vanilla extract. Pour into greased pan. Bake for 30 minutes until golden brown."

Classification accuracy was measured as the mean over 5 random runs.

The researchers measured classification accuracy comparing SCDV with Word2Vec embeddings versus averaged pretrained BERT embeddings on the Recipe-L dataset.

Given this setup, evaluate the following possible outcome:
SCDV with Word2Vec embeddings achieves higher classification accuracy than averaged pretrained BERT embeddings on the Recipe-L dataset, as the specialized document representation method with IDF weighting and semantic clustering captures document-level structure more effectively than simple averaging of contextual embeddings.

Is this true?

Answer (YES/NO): YES